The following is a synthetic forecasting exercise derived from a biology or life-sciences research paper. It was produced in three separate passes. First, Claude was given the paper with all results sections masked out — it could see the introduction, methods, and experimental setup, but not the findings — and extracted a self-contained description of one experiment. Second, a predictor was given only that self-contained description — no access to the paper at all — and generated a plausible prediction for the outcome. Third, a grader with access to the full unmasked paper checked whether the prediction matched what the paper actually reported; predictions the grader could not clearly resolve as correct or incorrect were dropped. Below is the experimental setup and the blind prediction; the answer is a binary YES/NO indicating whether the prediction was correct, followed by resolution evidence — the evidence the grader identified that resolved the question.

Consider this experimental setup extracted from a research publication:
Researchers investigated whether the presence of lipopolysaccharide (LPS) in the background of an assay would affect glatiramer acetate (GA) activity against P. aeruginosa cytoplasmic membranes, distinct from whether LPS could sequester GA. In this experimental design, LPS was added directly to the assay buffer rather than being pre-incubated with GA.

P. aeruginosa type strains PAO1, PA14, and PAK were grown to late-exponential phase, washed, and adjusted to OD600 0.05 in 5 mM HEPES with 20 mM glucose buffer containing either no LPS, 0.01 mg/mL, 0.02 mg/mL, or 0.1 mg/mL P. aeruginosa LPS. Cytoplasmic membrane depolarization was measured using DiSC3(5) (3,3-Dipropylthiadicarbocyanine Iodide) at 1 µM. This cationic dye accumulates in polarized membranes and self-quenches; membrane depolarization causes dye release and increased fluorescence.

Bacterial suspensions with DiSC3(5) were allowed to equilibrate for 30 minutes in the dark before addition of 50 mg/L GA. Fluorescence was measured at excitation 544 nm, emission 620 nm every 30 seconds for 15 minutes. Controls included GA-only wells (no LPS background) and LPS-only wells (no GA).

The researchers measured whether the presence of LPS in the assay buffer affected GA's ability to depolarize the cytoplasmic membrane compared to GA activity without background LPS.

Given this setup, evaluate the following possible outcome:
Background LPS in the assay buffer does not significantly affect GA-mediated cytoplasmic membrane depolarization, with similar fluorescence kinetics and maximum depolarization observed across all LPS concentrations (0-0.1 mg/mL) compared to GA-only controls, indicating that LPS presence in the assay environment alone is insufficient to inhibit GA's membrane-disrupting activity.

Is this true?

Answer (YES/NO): NO